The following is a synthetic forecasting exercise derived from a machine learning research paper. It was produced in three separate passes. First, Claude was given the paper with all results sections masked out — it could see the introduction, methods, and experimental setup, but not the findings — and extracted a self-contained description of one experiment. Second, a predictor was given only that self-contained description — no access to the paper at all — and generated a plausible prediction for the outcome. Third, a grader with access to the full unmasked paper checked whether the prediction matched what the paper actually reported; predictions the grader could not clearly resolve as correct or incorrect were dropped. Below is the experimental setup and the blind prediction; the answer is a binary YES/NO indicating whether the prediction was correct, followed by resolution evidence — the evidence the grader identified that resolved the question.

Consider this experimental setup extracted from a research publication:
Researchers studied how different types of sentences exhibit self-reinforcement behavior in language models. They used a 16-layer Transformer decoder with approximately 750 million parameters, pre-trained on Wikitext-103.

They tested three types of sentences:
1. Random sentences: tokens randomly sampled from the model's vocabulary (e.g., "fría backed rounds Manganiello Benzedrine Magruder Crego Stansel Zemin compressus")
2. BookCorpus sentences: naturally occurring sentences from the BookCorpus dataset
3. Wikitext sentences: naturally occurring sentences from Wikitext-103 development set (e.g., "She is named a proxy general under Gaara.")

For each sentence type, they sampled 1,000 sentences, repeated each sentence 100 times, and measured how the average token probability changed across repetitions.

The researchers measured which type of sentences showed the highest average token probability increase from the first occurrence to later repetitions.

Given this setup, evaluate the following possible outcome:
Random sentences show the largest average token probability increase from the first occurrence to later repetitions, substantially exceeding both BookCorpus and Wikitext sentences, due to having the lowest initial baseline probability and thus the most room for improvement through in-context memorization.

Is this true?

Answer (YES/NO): NO